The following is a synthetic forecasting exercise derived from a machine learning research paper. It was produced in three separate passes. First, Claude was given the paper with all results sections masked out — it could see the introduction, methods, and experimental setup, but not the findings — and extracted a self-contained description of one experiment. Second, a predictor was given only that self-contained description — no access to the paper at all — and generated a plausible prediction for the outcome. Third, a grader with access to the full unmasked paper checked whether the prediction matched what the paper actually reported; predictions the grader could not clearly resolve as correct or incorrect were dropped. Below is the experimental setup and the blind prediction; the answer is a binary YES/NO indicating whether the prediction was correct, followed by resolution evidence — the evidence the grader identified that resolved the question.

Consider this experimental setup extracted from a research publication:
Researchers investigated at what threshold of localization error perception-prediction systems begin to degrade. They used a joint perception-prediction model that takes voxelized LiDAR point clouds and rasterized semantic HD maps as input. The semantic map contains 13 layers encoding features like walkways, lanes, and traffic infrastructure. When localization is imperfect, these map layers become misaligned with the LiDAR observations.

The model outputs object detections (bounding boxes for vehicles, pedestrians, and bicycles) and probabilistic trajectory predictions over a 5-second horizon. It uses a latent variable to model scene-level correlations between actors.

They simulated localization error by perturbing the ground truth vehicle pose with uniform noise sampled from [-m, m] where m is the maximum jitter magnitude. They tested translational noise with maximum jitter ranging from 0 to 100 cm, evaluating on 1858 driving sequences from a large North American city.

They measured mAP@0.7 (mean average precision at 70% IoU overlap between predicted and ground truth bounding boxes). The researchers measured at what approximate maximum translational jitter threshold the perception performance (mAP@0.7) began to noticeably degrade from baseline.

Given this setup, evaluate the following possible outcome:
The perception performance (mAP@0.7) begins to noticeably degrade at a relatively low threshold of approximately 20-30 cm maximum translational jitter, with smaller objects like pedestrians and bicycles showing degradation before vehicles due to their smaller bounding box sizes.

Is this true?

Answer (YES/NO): NO